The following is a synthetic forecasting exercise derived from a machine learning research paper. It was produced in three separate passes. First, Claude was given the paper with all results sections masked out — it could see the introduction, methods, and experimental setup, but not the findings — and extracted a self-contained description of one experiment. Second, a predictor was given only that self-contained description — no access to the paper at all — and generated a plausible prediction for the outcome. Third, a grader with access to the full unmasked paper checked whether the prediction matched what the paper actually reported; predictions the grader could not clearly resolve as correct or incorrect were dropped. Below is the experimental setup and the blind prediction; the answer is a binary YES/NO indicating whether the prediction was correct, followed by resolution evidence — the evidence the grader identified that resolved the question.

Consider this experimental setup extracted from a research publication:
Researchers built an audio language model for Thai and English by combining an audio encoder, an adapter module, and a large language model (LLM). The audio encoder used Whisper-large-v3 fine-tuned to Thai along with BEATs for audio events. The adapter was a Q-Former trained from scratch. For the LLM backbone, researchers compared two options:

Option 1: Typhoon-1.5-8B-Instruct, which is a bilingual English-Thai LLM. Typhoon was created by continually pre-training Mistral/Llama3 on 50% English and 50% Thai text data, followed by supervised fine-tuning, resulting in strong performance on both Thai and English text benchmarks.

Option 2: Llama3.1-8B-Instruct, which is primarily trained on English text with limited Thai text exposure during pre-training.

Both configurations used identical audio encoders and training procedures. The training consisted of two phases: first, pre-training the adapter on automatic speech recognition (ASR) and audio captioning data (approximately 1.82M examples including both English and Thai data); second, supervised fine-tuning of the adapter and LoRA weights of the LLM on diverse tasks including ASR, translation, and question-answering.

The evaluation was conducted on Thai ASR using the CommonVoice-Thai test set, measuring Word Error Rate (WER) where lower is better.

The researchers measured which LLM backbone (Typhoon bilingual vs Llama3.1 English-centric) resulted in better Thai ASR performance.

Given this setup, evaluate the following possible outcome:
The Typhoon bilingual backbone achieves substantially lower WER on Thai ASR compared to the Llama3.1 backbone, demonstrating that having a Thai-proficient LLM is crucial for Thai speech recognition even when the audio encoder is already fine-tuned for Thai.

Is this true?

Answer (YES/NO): YES